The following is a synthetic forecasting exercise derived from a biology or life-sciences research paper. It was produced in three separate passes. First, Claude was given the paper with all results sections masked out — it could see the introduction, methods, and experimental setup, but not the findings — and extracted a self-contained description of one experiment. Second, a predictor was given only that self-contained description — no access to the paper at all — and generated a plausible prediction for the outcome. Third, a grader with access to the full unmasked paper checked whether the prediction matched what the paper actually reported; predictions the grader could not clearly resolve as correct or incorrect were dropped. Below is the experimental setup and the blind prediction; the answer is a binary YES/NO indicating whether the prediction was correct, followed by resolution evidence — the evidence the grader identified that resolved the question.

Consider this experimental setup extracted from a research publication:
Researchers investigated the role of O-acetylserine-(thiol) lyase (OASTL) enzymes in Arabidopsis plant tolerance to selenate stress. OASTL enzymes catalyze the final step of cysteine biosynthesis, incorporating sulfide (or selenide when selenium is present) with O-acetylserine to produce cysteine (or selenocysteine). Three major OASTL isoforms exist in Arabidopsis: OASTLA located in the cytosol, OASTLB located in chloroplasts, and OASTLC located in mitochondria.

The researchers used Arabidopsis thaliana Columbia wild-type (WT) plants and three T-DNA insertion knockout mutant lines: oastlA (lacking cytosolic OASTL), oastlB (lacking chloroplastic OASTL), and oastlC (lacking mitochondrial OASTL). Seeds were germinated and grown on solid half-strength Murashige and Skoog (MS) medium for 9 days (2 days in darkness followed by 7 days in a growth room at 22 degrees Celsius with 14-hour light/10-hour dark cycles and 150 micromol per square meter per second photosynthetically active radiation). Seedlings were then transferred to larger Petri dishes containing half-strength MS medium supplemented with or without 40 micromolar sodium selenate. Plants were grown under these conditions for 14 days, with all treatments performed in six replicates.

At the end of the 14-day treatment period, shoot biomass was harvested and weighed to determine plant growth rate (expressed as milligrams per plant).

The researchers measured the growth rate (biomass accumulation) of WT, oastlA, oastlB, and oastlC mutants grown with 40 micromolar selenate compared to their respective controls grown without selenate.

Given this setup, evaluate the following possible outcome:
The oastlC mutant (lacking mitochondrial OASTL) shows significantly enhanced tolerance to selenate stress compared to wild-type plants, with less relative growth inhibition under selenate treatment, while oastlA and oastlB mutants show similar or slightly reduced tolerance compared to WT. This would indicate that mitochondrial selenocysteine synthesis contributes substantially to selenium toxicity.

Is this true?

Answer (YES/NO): NO